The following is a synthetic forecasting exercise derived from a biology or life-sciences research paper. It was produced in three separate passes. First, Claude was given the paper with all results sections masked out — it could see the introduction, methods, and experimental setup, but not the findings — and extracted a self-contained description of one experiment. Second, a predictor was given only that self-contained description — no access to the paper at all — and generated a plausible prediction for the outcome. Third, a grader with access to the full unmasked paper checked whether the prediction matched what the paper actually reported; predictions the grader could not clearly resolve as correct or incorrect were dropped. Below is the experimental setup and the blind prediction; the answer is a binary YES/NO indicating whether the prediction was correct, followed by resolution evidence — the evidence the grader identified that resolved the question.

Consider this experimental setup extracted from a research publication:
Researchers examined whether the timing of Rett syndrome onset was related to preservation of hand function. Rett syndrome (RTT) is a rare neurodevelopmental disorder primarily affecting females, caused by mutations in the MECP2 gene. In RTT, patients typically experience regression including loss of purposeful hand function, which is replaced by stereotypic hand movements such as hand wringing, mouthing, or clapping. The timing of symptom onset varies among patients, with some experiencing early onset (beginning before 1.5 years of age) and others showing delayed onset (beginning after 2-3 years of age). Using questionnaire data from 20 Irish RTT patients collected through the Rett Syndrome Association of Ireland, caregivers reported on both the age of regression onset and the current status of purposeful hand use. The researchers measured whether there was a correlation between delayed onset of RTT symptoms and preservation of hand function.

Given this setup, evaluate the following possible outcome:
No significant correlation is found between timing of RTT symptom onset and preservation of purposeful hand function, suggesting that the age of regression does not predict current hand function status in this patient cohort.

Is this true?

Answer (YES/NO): NO